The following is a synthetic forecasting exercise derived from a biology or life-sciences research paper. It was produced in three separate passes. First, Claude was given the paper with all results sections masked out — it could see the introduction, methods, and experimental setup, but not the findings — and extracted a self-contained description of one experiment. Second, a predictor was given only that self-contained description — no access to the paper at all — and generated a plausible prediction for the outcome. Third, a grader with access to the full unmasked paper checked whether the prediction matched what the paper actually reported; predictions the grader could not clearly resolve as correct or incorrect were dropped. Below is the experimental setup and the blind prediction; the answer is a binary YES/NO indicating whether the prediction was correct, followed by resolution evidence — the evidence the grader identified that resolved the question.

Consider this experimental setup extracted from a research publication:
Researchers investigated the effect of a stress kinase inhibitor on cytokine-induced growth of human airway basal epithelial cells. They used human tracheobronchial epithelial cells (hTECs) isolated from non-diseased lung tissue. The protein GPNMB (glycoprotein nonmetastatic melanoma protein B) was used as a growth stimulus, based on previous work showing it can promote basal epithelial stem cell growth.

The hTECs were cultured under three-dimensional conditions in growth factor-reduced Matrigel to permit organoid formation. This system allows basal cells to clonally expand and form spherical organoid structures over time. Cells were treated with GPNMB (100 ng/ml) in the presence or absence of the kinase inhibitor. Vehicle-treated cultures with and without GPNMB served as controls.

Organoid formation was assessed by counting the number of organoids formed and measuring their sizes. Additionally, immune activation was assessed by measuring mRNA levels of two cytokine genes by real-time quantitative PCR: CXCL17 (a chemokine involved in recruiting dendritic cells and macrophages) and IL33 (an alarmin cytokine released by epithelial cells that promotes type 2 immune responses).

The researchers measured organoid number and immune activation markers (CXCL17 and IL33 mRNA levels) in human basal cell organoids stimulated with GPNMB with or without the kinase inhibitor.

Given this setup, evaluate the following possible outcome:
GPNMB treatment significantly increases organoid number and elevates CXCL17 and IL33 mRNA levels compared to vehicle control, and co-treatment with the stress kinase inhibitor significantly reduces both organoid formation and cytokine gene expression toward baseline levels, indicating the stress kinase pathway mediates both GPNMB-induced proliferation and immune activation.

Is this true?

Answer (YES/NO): YES